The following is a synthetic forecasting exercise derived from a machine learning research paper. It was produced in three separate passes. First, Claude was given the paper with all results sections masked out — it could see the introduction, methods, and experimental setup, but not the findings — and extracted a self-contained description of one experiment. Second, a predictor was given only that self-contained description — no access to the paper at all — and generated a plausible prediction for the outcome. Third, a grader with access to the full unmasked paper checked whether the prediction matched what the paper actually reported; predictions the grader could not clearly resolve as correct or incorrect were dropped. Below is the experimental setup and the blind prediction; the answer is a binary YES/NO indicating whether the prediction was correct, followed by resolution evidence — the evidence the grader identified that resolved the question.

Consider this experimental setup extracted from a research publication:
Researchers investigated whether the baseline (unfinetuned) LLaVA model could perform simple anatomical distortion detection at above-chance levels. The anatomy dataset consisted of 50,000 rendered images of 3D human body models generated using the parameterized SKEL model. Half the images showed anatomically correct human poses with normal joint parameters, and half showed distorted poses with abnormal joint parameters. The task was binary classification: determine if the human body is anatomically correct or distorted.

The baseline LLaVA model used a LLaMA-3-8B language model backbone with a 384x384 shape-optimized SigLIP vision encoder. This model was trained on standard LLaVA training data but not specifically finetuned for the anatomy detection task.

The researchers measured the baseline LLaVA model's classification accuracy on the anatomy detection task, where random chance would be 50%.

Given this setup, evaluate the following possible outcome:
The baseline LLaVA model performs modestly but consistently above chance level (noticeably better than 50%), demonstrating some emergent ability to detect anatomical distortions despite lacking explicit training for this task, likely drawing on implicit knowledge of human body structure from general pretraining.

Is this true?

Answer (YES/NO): NO